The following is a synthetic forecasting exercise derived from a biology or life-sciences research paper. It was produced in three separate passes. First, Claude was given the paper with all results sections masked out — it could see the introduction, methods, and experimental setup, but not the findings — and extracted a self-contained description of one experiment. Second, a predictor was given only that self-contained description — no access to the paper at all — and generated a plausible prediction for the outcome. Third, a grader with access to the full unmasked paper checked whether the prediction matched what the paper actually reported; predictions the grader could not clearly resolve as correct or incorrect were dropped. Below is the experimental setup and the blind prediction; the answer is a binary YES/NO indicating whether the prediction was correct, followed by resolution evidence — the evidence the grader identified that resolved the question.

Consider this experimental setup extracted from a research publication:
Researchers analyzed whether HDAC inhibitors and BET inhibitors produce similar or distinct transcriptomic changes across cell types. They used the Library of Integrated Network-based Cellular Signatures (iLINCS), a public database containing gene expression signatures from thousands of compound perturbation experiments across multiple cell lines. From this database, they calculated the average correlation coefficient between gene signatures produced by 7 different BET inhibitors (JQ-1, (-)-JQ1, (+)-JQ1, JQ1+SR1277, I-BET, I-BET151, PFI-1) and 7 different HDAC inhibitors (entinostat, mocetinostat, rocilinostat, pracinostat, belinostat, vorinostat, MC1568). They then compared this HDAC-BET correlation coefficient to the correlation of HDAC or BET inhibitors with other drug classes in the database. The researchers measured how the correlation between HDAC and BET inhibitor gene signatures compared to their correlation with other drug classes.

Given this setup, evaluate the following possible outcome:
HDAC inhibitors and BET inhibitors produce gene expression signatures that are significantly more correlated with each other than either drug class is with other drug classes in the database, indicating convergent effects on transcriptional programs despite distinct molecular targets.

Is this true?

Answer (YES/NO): NO